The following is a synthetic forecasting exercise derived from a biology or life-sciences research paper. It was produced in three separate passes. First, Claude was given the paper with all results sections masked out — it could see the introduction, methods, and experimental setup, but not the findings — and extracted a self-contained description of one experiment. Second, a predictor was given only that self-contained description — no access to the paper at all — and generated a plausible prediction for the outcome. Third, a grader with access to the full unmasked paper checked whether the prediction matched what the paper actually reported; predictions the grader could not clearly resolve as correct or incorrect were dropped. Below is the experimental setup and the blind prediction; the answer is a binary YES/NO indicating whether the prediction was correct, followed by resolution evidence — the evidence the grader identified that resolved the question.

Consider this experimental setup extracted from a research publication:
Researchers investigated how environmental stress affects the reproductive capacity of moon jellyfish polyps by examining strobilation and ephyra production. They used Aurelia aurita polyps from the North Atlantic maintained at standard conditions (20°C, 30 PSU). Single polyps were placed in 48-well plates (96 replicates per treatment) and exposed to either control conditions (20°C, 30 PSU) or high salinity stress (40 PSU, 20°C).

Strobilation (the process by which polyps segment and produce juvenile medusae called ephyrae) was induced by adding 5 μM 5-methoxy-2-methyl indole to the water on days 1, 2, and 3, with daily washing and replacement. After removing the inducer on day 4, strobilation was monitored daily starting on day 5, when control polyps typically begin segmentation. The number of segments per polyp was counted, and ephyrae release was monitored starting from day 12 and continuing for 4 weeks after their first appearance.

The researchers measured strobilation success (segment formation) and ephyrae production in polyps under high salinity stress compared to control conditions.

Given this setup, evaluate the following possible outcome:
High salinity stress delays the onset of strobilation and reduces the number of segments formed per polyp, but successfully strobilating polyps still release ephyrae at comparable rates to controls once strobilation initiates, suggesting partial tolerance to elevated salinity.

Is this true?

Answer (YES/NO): NO